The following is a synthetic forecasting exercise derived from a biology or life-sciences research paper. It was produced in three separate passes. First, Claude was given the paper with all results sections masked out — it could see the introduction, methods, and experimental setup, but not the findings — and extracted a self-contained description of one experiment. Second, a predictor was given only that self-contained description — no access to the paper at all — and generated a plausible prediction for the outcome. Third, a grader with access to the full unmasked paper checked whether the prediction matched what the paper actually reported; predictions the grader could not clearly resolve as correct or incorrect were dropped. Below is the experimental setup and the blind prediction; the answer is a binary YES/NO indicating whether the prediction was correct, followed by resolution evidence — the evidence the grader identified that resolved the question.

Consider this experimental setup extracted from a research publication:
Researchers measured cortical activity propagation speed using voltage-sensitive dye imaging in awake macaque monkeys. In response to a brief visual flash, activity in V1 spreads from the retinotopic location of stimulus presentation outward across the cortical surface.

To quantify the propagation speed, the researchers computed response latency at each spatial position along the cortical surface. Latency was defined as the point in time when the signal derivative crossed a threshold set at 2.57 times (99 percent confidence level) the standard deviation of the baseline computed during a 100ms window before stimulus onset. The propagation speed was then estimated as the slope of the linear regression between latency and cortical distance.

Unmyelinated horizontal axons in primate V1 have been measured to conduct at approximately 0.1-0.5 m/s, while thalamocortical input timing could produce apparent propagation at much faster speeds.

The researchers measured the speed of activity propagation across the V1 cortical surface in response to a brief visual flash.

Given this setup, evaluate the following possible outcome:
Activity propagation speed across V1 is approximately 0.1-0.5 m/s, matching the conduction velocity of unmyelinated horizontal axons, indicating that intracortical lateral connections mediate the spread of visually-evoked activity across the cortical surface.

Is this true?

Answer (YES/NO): YES